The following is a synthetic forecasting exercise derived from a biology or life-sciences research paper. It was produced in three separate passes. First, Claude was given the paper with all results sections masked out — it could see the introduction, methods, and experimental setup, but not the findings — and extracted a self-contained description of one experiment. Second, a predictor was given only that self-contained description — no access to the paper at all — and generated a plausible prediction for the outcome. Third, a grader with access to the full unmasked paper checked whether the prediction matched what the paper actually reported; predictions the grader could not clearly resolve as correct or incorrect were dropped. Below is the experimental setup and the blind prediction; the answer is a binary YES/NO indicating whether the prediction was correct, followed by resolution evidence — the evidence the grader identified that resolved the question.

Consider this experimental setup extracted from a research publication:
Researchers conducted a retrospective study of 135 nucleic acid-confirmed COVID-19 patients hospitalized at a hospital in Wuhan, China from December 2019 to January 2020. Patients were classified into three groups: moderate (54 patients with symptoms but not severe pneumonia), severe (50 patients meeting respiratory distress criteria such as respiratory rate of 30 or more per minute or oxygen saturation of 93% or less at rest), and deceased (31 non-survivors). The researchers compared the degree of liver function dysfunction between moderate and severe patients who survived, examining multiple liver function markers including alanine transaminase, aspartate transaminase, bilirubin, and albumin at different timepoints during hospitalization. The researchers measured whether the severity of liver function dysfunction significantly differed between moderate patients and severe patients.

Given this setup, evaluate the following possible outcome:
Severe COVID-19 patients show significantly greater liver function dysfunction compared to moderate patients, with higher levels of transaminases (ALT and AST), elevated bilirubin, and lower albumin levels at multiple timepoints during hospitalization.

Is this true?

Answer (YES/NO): NO